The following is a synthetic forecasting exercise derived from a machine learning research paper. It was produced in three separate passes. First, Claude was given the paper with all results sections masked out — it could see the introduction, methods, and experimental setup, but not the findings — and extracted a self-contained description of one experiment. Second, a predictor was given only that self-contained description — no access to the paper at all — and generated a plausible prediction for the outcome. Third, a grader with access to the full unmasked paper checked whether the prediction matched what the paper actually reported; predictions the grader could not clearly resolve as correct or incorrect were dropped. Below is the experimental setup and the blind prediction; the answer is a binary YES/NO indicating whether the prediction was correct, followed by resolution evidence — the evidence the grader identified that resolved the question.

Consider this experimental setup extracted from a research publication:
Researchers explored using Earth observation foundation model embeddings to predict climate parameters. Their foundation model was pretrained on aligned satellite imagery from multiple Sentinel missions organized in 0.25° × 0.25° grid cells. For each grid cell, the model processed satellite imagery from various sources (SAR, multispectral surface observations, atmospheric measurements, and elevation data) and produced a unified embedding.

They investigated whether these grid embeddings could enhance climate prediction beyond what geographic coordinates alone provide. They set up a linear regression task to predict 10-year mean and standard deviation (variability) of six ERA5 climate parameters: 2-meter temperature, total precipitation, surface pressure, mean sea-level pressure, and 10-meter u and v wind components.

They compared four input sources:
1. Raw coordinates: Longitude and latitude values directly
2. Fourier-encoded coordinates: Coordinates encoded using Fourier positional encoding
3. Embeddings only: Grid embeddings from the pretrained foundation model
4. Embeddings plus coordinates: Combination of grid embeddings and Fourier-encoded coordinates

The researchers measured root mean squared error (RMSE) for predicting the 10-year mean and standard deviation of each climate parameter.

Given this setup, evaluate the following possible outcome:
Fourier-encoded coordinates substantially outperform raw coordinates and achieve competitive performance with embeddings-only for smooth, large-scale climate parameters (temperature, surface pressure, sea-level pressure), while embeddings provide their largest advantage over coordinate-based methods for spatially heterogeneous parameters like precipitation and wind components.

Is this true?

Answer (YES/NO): NO